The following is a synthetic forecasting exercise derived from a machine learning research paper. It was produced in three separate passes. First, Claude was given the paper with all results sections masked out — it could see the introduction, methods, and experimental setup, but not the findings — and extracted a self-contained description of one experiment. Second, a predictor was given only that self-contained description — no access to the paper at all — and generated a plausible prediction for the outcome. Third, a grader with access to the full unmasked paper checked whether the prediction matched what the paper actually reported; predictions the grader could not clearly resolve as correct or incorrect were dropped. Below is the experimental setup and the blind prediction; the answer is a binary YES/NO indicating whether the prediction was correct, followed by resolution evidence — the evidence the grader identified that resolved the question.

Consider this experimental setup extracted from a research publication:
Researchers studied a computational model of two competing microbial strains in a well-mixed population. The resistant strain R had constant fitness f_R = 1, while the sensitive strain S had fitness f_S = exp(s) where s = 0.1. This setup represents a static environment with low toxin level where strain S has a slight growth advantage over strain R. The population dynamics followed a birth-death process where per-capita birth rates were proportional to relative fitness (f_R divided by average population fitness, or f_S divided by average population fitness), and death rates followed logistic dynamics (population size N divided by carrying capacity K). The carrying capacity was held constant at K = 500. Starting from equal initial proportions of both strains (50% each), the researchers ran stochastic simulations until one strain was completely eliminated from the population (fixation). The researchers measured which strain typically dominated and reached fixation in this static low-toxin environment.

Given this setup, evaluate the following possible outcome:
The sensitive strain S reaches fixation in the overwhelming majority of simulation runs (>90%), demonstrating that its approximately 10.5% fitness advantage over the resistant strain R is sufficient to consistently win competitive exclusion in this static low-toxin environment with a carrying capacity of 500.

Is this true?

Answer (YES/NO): YES